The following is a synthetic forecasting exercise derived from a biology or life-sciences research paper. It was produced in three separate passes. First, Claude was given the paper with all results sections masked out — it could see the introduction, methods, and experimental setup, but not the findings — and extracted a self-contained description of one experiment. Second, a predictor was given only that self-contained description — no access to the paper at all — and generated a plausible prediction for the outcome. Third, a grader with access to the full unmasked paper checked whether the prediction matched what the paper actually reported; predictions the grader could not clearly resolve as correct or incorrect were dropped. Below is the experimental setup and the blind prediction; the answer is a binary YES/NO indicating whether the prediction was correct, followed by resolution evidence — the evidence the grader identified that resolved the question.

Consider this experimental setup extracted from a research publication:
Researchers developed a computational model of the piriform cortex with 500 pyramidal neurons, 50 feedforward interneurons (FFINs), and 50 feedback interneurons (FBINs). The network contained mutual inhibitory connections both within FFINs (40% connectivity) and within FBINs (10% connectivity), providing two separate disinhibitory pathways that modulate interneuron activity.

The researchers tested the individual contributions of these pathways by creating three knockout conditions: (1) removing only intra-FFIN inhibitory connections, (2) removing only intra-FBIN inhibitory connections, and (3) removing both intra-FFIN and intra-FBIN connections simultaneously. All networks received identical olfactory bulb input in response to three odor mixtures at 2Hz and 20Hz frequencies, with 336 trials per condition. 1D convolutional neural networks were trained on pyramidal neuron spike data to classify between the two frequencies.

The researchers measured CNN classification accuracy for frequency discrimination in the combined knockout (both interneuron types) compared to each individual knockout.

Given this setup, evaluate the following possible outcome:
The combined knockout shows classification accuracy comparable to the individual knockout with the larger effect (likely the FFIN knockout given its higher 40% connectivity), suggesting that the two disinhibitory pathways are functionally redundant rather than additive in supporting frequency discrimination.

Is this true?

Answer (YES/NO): NO